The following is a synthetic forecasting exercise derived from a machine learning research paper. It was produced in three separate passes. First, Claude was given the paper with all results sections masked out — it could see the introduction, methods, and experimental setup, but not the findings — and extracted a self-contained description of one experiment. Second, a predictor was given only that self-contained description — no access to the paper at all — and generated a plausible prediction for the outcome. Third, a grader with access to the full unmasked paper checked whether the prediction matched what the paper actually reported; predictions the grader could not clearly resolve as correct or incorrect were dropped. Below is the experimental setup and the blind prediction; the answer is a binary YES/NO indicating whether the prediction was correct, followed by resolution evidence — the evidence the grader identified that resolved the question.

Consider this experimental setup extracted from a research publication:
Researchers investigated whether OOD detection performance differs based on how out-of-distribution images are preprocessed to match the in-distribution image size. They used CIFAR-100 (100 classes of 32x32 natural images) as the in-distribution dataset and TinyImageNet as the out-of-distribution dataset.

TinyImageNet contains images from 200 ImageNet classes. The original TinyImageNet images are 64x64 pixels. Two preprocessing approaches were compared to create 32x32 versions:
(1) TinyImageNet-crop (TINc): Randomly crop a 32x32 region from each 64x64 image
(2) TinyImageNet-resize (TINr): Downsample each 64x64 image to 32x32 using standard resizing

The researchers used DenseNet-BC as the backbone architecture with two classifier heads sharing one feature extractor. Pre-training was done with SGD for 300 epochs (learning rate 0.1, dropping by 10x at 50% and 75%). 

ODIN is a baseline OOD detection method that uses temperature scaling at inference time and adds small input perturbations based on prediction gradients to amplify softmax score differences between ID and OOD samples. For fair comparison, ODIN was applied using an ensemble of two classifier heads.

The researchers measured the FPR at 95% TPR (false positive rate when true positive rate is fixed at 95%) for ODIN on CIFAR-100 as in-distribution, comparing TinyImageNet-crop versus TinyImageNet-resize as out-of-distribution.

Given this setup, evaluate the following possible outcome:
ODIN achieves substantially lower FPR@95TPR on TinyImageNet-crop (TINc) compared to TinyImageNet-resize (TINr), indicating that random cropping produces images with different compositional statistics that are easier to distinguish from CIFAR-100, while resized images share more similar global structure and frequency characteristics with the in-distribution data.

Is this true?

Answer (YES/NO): YES